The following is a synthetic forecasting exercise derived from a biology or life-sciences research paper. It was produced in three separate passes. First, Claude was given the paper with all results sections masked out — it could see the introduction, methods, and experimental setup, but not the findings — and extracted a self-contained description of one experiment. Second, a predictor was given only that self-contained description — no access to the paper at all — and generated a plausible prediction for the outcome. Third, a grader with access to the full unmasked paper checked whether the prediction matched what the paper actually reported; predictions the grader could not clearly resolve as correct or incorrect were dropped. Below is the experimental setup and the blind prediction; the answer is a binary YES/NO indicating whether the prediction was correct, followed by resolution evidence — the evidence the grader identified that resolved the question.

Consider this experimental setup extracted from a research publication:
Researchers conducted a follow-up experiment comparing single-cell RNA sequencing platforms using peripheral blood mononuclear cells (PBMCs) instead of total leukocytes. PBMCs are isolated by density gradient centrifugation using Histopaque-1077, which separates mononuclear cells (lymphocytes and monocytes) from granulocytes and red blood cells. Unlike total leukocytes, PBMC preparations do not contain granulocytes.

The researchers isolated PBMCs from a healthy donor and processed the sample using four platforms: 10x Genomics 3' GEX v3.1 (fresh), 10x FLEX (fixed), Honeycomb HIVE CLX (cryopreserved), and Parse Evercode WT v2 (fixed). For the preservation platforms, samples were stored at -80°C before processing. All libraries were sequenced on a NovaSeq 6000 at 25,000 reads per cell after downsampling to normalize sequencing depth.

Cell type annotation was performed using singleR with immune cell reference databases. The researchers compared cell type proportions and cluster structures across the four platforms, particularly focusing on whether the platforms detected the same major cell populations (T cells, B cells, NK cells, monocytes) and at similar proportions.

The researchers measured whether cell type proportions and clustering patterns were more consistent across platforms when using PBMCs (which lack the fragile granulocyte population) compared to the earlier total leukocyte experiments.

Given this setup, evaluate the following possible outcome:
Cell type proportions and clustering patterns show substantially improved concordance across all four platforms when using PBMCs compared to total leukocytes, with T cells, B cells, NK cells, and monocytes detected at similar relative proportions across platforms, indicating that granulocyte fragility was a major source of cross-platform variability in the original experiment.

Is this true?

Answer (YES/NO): NO